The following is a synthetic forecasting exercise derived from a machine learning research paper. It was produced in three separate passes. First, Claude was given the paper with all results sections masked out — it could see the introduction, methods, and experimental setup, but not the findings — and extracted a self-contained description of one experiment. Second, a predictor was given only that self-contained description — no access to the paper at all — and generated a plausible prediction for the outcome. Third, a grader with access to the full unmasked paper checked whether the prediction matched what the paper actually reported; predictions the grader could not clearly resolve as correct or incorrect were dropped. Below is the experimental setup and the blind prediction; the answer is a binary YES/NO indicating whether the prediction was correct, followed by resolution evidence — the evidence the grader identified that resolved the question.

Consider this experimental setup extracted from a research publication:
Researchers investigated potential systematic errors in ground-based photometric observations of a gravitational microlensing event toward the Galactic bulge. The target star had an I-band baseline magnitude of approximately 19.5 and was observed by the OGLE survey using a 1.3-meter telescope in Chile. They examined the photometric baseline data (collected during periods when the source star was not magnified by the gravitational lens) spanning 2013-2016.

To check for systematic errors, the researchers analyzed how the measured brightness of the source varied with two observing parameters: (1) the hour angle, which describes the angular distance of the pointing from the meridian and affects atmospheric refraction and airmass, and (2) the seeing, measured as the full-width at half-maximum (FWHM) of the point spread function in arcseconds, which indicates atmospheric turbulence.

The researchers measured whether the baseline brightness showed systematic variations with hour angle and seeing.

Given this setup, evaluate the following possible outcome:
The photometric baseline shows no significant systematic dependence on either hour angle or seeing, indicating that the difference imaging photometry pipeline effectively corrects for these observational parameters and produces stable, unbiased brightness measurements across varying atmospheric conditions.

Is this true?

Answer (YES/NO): YES